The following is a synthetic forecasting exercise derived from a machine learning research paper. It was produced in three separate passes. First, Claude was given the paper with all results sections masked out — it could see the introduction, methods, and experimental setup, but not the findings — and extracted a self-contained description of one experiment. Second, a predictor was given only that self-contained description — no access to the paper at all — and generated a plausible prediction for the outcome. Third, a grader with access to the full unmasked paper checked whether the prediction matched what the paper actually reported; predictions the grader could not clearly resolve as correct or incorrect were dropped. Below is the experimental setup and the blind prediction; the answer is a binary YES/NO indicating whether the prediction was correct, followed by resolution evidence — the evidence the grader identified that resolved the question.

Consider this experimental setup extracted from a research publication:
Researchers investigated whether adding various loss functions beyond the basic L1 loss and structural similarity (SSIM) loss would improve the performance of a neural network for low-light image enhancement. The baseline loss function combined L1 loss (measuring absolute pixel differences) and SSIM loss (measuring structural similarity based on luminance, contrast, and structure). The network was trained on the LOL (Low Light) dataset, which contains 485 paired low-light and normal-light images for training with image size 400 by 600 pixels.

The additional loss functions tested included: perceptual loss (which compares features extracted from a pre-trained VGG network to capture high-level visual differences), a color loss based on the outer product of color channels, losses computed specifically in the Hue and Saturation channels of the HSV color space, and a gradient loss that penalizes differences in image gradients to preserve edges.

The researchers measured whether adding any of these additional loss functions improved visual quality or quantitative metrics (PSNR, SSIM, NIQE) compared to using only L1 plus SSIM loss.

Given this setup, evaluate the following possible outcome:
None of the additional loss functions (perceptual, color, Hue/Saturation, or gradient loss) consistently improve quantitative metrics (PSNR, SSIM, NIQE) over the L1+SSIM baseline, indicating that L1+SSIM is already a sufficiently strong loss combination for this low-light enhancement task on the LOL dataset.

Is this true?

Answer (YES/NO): YES